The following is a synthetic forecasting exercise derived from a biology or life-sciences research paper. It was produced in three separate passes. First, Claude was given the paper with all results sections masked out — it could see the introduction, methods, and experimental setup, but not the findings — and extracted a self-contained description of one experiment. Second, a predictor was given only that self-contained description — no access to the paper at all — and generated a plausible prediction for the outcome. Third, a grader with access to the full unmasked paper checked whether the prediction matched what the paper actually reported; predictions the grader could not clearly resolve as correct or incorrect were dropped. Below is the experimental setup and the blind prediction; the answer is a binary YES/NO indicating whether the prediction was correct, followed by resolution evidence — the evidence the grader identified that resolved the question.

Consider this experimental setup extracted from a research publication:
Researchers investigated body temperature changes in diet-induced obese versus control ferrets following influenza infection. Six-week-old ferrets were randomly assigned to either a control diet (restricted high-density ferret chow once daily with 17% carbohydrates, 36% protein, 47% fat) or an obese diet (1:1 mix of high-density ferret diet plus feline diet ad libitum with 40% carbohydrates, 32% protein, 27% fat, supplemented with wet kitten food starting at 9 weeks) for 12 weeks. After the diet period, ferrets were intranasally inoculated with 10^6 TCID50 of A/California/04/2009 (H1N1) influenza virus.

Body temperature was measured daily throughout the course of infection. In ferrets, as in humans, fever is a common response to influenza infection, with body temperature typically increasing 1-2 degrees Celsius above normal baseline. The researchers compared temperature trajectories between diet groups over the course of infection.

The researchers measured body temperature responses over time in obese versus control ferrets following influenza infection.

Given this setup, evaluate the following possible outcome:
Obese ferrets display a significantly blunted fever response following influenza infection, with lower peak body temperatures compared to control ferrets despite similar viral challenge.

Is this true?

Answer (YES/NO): NO